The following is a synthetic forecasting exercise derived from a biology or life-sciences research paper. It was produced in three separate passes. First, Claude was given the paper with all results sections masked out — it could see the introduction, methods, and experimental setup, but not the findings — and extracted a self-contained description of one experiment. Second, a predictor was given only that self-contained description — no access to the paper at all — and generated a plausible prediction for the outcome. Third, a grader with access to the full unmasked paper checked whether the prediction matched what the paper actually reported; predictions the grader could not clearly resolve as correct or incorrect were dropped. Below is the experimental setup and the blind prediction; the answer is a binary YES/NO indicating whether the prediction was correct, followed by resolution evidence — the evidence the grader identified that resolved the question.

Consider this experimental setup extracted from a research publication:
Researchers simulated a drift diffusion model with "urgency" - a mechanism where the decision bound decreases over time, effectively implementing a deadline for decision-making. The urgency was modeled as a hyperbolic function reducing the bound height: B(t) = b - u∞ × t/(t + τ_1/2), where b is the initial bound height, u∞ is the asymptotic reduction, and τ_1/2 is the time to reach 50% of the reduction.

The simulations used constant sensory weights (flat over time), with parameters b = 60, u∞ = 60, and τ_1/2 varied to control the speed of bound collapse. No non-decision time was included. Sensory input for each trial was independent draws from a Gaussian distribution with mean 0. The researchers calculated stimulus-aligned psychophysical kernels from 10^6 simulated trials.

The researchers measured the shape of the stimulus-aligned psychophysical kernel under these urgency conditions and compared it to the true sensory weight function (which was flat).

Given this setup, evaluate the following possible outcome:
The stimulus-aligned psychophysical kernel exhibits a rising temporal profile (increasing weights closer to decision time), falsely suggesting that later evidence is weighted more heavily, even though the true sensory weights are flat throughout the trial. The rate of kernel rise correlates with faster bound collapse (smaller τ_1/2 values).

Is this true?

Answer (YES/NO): YES